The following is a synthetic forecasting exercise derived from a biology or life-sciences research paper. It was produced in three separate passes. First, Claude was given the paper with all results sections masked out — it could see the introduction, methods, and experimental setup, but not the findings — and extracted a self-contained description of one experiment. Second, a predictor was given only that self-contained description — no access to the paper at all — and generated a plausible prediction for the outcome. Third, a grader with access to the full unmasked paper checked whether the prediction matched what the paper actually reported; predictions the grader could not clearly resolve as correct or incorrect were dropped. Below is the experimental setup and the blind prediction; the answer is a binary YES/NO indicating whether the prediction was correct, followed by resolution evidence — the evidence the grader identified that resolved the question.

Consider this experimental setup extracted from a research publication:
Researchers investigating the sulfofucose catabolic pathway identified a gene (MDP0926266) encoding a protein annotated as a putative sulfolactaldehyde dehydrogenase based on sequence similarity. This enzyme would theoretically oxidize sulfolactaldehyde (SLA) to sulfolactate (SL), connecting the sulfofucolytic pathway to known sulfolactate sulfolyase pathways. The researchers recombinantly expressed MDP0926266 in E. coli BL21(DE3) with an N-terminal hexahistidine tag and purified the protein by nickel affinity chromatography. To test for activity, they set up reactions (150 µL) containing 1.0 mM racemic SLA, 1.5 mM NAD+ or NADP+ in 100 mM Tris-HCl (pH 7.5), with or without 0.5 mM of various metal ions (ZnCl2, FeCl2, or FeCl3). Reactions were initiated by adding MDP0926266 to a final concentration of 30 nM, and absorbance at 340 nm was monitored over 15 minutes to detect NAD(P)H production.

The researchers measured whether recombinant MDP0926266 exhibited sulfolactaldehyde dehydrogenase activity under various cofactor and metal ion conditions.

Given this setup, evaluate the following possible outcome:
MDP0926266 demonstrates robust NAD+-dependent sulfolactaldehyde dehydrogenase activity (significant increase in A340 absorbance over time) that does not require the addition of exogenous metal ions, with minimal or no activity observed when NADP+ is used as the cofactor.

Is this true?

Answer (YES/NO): NO